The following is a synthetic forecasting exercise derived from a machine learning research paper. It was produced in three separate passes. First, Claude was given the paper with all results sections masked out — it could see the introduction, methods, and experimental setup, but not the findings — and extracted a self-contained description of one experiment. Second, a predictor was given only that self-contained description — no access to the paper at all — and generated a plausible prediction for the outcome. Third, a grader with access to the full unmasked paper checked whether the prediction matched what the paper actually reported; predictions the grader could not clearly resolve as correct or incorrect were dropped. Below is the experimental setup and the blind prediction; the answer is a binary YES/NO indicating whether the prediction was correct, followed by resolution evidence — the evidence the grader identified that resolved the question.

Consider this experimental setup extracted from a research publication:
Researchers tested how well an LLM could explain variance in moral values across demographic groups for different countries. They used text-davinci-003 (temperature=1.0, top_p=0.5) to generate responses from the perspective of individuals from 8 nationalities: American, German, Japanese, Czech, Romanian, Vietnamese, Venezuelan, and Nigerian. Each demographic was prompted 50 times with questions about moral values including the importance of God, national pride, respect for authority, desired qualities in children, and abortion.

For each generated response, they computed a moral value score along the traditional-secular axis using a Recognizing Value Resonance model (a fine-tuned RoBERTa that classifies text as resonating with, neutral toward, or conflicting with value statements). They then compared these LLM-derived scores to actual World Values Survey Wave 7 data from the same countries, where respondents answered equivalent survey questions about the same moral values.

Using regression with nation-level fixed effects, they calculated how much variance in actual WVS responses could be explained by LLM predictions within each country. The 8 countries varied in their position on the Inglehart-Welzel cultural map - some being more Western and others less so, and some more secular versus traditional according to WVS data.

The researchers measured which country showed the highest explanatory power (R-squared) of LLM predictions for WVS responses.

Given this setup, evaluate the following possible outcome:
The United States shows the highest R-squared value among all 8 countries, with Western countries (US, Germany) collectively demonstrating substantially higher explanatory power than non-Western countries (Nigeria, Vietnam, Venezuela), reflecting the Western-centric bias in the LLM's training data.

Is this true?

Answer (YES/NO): NO